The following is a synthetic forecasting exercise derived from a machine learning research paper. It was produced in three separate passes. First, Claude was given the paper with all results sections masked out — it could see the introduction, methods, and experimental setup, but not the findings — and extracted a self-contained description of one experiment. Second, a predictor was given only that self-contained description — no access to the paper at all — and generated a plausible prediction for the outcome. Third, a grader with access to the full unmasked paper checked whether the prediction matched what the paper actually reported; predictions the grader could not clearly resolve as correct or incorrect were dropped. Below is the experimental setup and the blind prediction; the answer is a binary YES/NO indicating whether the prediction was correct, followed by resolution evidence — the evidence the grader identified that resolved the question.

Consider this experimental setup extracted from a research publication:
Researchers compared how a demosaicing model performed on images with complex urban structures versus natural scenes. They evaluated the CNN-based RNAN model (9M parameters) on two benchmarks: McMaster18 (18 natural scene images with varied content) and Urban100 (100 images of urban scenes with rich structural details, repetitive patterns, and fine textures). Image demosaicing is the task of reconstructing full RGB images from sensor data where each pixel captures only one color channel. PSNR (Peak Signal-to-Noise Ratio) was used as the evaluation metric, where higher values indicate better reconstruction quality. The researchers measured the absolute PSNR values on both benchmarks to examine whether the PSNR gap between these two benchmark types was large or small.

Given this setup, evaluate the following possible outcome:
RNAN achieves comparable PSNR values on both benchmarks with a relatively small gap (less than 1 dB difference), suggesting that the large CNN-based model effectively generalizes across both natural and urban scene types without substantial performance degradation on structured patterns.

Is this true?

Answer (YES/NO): YES